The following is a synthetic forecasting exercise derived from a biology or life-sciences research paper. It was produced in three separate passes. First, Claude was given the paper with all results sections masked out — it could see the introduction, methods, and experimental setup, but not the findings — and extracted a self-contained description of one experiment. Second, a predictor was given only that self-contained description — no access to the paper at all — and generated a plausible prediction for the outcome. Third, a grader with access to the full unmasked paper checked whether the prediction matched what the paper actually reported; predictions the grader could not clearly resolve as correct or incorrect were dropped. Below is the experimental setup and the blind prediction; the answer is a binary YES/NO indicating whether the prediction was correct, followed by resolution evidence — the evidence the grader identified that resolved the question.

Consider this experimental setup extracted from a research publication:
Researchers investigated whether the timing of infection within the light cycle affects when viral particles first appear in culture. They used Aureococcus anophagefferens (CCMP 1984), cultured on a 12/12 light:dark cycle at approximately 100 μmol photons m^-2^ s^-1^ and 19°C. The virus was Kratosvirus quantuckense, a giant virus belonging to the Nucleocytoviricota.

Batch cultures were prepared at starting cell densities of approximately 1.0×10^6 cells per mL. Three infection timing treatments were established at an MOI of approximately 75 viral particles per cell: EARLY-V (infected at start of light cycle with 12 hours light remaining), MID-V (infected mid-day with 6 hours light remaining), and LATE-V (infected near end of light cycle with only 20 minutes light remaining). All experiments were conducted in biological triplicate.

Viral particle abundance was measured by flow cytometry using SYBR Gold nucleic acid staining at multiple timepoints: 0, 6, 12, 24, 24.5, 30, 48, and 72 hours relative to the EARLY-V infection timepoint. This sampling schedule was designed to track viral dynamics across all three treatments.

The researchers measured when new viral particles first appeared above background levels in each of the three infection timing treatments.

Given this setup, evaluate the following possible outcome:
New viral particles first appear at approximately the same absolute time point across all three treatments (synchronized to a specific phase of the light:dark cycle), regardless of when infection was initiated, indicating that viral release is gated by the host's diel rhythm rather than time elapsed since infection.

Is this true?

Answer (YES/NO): YES